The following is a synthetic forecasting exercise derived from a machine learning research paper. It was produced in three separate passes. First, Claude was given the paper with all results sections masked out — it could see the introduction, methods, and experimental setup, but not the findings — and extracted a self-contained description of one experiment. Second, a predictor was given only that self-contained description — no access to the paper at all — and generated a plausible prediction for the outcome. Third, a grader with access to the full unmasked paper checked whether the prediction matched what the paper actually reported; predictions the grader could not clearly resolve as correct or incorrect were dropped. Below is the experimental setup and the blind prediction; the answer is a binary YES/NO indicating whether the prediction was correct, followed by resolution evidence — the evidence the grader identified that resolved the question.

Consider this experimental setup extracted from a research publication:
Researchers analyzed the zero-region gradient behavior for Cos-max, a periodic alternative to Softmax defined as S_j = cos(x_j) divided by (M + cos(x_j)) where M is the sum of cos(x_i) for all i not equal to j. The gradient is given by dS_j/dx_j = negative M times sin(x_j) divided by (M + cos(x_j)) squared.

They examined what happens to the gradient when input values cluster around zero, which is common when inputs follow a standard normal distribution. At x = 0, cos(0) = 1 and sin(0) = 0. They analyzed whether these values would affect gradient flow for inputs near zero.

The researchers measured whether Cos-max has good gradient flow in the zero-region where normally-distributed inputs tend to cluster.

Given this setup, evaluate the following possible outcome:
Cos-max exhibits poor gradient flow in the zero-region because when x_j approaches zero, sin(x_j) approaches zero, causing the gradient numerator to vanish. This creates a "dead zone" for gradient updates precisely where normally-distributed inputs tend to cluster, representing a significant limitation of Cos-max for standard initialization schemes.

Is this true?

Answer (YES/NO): YES